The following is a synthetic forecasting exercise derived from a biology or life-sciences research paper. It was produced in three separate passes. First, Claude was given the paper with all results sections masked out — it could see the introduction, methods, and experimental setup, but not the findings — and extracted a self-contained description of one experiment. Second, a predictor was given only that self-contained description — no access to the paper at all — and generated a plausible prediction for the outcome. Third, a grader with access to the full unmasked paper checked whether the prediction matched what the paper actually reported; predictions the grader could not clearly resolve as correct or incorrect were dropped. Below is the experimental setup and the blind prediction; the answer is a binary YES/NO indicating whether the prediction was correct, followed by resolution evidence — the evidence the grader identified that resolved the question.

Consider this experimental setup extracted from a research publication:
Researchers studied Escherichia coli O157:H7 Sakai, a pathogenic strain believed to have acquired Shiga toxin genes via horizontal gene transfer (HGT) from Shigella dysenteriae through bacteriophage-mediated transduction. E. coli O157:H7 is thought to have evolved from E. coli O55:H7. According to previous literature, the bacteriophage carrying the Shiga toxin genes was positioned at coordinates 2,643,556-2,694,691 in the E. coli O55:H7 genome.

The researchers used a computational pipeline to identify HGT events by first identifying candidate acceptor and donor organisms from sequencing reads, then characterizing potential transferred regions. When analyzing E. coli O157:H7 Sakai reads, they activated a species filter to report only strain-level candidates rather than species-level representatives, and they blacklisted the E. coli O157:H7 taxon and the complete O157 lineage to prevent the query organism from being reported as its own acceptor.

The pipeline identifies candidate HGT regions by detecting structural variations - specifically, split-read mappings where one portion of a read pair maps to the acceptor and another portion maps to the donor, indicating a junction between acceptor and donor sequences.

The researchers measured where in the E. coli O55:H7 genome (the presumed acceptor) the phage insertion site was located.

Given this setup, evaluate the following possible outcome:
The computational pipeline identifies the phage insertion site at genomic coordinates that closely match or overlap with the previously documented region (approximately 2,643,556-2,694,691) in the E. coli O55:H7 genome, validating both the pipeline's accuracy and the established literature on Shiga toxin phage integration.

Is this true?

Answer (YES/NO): NO